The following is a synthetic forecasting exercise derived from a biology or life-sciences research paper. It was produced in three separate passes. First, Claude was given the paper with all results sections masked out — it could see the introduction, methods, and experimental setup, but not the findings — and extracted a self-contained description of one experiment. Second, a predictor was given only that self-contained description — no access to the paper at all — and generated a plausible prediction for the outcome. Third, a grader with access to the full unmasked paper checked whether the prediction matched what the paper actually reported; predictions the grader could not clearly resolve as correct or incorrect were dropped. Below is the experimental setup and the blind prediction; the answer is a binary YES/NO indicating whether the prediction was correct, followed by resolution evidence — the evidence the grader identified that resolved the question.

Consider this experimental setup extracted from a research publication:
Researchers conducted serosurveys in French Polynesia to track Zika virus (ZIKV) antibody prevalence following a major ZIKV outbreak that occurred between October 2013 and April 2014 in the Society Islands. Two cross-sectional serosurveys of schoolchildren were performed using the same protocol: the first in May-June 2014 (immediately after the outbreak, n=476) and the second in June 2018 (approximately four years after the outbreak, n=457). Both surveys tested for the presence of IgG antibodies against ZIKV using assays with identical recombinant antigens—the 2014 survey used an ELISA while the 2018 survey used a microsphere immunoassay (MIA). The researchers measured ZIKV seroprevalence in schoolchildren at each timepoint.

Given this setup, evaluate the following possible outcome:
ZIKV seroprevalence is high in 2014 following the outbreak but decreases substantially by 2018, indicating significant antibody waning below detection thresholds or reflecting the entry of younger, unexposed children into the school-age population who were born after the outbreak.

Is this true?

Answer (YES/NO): NO